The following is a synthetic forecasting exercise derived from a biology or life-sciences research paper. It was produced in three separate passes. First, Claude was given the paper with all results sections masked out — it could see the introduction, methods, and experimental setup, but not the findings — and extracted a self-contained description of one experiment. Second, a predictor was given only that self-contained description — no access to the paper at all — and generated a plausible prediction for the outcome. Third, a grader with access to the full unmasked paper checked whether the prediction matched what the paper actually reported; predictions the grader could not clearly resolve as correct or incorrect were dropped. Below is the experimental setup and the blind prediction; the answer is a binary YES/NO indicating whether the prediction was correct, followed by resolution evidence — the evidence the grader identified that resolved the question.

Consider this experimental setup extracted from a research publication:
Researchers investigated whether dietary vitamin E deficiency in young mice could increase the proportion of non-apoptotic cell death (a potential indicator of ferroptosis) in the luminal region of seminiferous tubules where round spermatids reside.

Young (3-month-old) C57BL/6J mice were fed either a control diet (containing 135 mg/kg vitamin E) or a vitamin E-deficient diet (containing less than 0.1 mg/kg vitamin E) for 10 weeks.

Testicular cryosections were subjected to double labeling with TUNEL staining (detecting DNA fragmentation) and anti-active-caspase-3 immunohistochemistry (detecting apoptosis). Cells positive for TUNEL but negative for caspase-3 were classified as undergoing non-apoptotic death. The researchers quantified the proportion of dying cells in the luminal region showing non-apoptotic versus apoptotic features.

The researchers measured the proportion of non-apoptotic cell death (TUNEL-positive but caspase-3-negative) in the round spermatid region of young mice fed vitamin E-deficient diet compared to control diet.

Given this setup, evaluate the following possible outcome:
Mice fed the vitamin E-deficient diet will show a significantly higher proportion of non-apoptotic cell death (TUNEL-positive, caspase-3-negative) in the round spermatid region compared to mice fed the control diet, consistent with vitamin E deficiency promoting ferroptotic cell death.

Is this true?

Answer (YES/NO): YES